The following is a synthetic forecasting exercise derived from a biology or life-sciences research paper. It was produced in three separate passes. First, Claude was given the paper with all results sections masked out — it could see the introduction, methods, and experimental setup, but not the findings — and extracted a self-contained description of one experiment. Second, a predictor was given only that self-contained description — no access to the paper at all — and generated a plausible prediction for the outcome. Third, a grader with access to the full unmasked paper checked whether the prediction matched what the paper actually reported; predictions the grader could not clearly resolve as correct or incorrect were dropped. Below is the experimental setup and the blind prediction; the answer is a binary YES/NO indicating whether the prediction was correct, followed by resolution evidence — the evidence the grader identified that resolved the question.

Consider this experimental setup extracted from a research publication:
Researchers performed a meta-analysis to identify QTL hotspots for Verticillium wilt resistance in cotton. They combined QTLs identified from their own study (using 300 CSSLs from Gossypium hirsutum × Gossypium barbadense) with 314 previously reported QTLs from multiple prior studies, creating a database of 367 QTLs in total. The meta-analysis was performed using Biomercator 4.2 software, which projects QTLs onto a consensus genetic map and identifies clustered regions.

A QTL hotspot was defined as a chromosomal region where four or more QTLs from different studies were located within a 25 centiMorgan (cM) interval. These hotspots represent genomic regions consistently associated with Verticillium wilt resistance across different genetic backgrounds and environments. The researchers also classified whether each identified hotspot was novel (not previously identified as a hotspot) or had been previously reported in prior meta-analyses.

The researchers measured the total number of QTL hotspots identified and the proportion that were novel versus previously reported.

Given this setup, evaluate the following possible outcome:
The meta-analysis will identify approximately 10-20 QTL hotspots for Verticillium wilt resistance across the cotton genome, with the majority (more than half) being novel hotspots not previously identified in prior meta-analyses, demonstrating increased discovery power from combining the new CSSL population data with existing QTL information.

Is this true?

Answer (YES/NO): NO